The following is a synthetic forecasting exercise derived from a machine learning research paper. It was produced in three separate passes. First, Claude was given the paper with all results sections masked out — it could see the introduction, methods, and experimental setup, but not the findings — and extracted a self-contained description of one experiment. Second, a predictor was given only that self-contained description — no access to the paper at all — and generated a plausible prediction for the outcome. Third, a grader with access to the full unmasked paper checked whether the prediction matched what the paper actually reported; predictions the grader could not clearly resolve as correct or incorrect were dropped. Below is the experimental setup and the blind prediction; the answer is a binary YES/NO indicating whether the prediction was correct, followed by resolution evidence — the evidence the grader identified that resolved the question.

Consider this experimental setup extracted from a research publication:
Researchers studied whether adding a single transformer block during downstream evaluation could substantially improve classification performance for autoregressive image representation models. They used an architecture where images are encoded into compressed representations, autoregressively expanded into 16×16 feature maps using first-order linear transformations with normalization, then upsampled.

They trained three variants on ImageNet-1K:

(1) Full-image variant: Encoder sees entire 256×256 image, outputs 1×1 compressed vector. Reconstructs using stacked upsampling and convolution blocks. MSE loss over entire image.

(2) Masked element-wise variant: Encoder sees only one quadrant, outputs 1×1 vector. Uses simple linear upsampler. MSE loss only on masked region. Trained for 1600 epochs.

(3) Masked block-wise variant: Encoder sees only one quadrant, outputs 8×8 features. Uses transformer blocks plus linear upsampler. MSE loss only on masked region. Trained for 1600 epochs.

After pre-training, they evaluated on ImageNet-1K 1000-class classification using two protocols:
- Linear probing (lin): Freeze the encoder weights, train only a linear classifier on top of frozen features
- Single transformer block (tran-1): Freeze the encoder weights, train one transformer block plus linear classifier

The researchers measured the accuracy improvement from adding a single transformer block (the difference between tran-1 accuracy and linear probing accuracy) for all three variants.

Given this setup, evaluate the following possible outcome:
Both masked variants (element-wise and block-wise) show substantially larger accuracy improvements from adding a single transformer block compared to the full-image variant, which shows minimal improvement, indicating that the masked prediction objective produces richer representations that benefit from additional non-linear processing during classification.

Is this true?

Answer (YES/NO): NO